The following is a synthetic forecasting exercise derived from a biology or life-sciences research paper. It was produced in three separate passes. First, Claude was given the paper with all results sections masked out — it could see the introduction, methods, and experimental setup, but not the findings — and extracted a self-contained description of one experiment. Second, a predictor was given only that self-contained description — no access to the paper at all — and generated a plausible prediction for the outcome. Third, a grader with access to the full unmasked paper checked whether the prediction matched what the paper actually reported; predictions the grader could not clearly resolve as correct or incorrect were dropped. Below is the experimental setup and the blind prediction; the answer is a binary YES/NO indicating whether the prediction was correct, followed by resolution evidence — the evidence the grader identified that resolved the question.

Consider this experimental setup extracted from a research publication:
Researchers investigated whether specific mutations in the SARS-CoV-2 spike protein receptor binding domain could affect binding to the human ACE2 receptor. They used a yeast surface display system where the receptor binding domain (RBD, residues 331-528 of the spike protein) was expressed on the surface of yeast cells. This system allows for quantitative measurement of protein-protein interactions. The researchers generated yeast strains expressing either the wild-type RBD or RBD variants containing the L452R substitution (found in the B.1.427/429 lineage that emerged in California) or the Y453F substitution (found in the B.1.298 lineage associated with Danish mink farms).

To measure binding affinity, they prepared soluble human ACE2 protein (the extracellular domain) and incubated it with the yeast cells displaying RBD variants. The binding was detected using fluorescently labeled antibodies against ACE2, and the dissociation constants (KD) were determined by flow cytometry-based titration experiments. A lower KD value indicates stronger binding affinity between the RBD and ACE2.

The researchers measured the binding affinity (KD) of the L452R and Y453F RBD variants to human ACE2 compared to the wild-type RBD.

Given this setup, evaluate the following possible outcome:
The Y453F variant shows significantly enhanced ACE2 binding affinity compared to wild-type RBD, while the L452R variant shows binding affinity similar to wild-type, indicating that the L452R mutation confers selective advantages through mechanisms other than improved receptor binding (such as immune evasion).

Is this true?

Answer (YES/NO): NO